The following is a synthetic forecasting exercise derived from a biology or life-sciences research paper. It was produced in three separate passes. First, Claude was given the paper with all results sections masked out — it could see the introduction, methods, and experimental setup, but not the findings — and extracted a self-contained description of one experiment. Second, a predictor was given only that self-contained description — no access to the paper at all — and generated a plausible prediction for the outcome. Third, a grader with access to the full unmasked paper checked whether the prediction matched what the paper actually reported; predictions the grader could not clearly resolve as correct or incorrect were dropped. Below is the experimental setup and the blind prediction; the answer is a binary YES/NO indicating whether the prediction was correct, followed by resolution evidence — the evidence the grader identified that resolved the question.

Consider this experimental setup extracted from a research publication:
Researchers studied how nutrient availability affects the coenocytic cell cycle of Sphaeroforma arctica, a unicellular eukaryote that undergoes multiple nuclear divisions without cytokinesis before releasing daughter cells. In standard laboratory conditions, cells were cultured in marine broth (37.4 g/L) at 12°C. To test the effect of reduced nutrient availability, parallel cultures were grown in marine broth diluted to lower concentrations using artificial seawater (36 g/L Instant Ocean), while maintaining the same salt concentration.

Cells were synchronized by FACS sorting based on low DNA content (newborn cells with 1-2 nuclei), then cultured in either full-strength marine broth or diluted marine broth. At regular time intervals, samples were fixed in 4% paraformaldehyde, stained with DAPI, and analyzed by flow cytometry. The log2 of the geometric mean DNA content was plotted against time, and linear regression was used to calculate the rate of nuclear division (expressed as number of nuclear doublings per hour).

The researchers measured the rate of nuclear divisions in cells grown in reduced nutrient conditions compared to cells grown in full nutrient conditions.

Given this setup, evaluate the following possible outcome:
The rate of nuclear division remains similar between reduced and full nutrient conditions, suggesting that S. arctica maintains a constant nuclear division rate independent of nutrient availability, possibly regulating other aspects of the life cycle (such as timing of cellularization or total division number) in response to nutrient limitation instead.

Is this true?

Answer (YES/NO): YES